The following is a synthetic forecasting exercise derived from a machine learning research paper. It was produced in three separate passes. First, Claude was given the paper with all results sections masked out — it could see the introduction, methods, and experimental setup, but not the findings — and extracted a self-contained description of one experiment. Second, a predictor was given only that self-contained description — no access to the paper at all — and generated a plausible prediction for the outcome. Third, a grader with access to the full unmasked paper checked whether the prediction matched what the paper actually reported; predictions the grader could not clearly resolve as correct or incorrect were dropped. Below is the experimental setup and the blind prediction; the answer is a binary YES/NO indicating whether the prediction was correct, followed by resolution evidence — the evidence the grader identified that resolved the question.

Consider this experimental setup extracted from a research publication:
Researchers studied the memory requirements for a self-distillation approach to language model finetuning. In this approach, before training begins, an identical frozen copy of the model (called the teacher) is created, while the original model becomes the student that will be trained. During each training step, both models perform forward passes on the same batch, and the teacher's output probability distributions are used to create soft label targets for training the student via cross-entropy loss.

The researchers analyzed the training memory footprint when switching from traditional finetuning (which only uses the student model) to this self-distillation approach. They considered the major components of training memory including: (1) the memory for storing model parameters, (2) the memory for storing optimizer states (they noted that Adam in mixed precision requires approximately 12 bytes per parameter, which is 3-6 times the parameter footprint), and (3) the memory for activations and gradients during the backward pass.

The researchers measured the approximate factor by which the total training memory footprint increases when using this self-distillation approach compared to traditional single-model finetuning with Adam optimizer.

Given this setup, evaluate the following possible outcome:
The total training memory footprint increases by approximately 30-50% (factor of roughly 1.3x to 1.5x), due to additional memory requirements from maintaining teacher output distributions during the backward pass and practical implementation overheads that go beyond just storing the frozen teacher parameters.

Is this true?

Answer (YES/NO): NO